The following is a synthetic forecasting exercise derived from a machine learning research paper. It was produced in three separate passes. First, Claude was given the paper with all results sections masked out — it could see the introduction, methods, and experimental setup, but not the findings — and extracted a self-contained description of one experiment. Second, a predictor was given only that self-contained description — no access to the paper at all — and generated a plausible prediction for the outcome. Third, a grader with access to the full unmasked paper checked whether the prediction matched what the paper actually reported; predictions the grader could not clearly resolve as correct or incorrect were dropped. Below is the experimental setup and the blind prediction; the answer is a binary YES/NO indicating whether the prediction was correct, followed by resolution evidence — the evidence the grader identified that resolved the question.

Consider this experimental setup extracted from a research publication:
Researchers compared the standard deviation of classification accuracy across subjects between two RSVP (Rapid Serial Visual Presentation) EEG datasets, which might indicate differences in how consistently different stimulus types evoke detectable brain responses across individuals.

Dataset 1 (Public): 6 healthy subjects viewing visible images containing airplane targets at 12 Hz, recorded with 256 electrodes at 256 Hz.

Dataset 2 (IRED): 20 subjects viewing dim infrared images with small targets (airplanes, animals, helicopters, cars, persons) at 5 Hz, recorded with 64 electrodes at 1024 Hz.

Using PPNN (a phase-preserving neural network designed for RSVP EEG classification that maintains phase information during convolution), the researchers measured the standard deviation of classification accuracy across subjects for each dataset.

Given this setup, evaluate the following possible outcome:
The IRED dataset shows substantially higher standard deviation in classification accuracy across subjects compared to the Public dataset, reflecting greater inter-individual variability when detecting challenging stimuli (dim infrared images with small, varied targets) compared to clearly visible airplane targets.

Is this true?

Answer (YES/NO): NO